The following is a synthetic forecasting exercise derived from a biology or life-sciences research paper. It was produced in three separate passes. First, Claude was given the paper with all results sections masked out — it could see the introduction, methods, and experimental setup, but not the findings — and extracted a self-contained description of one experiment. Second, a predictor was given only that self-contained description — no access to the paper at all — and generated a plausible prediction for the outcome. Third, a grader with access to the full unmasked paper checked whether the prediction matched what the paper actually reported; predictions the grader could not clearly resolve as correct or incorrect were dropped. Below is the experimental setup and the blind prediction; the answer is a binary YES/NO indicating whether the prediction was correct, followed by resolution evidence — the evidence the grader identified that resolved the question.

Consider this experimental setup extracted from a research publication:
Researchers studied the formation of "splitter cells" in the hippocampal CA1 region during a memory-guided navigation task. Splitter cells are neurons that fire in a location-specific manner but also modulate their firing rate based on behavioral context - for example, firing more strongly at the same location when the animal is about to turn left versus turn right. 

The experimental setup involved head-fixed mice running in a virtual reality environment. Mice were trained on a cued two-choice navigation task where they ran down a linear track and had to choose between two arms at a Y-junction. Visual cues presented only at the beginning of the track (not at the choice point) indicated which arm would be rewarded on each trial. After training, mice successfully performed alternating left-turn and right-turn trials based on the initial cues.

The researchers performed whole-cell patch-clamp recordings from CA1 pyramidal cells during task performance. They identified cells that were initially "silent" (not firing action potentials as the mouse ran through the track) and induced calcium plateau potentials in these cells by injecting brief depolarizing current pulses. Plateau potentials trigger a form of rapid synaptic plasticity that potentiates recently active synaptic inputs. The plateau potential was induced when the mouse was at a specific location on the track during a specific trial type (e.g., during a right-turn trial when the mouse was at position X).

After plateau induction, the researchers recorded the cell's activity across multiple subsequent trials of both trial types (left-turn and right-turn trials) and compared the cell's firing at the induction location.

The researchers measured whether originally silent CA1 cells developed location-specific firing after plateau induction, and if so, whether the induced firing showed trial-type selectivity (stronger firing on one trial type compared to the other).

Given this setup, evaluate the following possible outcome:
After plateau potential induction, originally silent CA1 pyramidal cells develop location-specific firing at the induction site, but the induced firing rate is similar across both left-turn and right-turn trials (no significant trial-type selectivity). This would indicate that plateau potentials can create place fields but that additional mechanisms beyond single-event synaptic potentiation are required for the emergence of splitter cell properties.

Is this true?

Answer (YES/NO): NO